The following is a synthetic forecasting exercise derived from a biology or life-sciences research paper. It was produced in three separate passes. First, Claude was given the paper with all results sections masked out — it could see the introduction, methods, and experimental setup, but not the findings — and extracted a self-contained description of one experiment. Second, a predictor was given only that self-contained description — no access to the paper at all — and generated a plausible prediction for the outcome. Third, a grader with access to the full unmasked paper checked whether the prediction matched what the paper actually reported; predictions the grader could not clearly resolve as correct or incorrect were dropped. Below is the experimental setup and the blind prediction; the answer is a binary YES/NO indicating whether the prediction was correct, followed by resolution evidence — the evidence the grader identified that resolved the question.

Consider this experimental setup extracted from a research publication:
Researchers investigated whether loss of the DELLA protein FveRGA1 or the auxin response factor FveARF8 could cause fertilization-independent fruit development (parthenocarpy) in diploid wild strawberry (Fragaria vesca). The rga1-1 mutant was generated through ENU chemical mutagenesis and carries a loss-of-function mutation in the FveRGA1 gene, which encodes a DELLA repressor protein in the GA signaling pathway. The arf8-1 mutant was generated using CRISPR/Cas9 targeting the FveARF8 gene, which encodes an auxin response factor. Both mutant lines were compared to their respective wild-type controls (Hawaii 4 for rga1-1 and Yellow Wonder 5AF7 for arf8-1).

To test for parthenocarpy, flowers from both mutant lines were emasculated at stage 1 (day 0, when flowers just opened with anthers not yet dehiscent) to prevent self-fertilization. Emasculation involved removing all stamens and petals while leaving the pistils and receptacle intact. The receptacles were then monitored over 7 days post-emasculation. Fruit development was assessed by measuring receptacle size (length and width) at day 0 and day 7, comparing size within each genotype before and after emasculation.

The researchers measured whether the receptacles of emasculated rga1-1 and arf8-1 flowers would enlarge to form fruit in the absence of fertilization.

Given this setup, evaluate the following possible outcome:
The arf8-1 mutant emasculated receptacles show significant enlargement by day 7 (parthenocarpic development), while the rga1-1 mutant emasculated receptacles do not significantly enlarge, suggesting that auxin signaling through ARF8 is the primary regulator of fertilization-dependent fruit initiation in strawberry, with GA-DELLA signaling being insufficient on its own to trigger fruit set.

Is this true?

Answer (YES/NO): NO